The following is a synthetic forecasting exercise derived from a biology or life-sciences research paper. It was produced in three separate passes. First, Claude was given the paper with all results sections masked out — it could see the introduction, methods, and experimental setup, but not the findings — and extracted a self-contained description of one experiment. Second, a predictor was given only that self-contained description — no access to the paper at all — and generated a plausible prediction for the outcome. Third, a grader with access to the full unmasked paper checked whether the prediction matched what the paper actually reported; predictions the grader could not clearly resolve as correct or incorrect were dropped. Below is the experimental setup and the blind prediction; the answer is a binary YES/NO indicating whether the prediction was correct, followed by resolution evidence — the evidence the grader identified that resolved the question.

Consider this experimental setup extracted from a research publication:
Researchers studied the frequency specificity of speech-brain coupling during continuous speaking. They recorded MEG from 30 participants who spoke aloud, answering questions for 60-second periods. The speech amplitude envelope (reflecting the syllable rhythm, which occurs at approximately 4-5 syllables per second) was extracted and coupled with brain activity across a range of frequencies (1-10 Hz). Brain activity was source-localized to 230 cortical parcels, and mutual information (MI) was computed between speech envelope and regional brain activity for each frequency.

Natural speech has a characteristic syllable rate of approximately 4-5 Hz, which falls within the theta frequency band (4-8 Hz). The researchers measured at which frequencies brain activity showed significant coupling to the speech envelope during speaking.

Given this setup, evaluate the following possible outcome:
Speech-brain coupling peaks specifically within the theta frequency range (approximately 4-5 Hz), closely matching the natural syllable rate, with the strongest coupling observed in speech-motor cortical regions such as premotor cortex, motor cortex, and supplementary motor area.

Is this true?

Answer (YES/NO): NO